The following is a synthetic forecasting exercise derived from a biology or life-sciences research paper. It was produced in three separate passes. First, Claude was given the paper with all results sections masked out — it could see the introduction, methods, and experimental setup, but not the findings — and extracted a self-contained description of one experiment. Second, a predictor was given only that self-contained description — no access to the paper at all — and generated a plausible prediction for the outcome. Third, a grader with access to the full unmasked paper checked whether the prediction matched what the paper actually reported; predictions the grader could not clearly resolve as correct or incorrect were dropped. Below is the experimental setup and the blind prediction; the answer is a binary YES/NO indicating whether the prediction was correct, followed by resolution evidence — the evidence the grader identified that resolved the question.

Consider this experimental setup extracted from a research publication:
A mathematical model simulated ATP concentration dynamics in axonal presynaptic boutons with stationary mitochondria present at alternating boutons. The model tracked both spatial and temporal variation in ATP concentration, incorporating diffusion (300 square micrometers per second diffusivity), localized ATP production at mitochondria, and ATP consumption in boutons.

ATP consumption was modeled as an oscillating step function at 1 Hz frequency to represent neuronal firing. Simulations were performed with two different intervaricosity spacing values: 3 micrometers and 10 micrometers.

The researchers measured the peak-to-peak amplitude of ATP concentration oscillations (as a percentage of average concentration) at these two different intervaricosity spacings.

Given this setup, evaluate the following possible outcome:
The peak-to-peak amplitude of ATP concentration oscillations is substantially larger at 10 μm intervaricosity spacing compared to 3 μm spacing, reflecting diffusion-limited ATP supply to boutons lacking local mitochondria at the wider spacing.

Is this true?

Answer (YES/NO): NO